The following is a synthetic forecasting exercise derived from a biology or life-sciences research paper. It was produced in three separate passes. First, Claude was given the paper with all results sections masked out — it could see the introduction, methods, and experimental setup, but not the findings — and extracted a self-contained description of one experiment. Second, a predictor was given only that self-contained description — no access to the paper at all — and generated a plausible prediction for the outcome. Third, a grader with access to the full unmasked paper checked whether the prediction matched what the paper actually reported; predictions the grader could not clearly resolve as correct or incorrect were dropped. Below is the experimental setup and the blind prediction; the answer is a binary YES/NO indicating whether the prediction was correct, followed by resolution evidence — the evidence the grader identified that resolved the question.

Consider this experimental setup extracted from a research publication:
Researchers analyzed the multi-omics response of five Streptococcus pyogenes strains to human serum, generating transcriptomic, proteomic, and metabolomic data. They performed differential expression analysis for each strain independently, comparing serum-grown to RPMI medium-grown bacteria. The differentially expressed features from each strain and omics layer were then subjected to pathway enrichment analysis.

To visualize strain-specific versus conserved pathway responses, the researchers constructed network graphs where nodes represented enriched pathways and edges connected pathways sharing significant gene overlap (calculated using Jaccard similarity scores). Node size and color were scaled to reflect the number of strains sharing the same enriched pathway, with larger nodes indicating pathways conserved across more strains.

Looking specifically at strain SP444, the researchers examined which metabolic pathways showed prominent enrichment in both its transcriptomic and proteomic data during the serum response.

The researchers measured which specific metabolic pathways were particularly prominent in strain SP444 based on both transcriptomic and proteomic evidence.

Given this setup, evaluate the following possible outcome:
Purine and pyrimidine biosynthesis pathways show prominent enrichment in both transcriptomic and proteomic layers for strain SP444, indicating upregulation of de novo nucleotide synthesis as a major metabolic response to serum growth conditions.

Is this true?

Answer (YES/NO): NO